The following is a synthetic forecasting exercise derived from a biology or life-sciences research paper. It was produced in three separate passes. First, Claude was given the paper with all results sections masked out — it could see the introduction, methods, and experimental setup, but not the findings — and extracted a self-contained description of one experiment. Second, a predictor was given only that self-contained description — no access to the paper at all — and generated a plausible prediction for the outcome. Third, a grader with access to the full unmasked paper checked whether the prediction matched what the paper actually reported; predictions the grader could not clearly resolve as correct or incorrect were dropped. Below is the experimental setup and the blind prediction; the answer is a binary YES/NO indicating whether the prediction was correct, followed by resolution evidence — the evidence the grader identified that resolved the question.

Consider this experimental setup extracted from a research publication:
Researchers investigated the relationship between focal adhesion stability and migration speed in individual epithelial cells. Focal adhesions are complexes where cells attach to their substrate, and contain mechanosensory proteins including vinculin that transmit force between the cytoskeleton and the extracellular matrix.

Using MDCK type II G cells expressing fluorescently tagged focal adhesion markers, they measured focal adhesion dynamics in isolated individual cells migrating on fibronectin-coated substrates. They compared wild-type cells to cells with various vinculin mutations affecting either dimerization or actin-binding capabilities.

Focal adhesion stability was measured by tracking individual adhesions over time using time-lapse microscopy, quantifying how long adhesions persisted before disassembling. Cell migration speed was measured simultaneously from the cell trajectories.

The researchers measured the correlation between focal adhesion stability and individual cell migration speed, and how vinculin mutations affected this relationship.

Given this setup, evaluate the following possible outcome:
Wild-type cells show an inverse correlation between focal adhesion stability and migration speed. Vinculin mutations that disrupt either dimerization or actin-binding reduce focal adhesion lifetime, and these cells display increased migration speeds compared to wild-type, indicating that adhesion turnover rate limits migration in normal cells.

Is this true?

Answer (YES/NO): NO